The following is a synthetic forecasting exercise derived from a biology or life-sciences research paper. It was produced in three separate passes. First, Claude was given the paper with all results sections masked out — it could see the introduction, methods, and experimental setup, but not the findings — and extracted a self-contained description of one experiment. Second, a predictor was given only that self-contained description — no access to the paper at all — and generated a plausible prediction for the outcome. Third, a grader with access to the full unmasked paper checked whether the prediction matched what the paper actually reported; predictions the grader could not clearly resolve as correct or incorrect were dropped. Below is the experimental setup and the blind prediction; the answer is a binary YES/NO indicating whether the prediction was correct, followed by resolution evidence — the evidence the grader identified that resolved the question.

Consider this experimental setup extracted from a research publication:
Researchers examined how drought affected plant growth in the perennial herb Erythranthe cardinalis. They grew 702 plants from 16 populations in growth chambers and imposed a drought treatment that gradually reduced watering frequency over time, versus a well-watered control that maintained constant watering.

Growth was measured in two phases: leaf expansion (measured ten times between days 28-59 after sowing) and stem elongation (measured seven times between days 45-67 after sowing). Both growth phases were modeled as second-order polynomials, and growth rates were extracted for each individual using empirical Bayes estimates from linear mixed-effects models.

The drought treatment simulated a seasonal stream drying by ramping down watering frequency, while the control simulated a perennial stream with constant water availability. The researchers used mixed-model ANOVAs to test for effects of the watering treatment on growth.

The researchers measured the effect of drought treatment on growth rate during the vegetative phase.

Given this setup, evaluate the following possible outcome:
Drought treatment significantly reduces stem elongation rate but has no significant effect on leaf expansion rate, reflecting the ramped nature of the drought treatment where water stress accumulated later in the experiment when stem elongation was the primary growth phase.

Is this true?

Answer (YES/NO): NO